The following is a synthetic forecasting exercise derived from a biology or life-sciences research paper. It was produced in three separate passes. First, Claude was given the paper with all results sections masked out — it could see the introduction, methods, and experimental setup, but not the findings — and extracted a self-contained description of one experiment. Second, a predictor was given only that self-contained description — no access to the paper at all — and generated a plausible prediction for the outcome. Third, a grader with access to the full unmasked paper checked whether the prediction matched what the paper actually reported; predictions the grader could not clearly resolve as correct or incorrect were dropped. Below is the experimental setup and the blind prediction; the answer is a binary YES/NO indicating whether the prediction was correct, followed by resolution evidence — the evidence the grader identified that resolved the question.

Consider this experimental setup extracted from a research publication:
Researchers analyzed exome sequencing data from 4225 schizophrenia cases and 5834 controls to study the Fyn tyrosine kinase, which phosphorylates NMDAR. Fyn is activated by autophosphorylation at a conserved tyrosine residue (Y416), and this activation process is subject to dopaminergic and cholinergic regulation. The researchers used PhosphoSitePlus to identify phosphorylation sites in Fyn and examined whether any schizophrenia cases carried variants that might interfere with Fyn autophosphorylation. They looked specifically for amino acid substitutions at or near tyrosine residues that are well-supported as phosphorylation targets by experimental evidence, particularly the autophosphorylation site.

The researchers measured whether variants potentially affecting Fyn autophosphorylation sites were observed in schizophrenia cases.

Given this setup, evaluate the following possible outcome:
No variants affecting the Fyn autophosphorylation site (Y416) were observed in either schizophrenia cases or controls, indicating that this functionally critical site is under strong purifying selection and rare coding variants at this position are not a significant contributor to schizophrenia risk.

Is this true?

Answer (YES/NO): NO